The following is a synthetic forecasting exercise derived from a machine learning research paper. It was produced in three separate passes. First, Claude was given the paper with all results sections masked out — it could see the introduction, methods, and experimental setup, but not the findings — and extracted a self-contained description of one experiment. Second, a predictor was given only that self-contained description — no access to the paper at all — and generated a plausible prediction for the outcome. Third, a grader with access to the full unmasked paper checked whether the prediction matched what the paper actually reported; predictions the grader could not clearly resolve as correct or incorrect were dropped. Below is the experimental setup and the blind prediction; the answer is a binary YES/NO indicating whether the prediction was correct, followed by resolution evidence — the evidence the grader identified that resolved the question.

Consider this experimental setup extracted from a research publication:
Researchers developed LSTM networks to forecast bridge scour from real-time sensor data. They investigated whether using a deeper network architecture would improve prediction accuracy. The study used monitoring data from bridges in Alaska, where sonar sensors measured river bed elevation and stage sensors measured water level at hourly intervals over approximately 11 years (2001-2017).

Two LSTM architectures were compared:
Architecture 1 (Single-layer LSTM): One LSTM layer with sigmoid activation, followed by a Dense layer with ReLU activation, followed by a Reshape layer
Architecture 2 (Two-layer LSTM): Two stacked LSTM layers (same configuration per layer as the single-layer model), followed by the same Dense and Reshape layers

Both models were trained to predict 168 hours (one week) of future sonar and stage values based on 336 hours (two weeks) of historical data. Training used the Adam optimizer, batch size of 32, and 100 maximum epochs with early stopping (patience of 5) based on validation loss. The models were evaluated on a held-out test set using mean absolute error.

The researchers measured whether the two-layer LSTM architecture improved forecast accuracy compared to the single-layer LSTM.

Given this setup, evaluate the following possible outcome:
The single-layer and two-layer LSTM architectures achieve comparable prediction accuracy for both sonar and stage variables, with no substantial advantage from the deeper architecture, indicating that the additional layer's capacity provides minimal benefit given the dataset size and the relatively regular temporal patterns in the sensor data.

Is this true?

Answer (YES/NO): YES